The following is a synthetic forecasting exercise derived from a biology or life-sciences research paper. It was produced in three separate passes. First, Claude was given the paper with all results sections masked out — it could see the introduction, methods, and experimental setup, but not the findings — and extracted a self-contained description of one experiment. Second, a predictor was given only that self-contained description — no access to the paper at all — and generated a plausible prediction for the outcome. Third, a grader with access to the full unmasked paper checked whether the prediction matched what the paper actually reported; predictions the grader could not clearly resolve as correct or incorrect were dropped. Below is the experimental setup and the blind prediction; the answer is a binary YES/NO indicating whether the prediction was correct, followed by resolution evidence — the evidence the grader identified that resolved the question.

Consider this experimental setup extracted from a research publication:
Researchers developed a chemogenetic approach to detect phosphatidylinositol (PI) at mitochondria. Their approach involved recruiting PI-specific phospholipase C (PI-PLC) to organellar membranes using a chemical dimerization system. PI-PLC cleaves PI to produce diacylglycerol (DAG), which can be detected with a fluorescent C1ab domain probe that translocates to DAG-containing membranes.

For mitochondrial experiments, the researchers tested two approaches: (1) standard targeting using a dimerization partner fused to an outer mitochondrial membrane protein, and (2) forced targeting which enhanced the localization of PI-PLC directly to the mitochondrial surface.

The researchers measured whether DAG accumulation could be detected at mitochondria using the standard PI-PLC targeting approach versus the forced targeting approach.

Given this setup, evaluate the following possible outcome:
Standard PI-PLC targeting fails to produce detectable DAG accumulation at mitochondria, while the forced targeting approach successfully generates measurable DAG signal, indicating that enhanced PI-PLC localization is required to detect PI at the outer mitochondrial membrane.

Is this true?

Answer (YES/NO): YES